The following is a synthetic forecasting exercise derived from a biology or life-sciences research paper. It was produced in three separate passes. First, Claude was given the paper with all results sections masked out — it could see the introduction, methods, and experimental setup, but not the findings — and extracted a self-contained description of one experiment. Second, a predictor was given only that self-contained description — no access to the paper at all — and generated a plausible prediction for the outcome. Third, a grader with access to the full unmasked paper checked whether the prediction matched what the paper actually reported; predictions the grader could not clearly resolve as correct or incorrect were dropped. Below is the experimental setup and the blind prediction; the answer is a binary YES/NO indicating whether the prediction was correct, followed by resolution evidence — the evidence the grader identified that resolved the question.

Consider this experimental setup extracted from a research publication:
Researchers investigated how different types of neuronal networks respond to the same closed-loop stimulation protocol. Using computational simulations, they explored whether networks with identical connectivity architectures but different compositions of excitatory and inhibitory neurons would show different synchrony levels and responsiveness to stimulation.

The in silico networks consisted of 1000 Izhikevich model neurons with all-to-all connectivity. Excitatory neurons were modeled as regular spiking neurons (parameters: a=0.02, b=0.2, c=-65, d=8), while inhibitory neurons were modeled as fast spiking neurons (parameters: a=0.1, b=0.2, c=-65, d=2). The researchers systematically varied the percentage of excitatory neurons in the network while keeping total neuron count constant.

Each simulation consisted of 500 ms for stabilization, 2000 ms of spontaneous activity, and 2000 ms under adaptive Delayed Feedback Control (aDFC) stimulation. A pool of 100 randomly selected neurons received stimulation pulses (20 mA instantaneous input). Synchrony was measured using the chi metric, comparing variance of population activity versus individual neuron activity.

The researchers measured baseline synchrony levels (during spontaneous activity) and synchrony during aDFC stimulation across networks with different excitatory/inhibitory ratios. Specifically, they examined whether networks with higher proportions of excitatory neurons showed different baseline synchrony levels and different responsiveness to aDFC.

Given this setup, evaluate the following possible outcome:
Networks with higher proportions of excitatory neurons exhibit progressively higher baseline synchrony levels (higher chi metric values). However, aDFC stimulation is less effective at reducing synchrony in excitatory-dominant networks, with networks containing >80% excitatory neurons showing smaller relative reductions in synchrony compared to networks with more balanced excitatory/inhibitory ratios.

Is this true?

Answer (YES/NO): YES